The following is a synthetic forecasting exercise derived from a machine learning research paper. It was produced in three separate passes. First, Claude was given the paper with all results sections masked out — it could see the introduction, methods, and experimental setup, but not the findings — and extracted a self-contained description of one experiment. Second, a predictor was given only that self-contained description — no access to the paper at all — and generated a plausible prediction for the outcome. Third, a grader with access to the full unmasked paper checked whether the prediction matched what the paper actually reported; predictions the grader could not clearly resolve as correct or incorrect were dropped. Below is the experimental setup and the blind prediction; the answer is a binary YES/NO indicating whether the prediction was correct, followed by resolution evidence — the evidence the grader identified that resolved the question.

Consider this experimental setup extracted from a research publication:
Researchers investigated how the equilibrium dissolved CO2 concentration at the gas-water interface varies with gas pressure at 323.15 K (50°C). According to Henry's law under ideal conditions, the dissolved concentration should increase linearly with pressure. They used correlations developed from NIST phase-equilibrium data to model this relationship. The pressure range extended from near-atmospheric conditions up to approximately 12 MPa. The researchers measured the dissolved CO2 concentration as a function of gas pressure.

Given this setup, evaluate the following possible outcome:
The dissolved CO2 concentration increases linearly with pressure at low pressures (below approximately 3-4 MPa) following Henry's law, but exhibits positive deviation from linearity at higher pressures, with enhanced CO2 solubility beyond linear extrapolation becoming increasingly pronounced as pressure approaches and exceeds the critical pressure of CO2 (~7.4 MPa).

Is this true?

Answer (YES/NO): NO